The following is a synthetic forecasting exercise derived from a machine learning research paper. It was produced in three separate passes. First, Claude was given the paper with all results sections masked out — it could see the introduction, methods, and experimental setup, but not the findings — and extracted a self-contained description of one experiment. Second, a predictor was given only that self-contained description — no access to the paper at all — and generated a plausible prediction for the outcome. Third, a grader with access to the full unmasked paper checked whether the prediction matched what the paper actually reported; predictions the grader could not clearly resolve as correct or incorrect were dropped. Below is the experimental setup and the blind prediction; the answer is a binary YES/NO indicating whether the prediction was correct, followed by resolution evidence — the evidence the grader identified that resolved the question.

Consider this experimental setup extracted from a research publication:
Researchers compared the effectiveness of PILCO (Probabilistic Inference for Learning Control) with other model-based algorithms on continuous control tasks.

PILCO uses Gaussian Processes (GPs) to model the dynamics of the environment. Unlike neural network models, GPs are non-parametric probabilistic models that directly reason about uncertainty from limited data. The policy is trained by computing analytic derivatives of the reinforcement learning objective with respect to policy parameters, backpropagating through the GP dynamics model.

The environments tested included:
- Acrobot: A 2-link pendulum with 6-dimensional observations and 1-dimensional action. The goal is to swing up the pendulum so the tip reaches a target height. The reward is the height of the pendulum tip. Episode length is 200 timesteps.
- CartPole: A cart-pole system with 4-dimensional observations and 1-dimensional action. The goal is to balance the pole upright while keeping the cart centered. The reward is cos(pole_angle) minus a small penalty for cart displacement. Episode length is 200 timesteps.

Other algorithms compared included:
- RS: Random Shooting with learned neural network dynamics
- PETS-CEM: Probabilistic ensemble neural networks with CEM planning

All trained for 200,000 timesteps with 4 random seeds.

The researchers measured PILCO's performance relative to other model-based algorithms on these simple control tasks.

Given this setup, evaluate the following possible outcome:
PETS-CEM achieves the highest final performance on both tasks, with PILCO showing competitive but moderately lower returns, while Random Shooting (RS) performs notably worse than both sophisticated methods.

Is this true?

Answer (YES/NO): NO